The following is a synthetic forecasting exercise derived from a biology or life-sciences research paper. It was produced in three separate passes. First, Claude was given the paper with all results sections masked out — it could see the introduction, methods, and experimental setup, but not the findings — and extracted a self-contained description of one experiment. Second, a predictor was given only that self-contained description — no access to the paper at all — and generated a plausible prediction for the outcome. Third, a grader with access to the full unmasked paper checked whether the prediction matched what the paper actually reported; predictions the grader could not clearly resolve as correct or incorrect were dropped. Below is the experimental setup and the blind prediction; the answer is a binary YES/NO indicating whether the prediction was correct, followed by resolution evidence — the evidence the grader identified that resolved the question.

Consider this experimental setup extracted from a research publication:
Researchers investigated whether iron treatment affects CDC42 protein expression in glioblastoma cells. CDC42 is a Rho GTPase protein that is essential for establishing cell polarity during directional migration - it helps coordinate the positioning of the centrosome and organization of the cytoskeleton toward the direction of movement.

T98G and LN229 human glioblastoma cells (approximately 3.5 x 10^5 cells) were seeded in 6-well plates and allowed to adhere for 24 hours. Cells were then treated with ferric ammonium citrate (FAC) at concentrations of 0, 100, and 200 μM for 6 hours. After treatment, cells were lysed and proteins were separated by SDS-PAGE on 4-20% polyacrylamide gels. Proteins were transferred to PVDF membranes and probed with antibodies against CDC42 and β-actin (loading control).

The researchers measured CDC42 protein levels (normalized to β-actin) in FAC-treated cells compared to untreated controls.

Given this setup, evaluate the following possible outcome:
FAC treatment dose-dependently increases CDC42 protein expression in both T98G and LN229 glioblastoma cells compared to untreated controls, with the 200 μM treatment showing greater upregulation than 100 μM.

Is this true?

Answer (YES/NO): NO